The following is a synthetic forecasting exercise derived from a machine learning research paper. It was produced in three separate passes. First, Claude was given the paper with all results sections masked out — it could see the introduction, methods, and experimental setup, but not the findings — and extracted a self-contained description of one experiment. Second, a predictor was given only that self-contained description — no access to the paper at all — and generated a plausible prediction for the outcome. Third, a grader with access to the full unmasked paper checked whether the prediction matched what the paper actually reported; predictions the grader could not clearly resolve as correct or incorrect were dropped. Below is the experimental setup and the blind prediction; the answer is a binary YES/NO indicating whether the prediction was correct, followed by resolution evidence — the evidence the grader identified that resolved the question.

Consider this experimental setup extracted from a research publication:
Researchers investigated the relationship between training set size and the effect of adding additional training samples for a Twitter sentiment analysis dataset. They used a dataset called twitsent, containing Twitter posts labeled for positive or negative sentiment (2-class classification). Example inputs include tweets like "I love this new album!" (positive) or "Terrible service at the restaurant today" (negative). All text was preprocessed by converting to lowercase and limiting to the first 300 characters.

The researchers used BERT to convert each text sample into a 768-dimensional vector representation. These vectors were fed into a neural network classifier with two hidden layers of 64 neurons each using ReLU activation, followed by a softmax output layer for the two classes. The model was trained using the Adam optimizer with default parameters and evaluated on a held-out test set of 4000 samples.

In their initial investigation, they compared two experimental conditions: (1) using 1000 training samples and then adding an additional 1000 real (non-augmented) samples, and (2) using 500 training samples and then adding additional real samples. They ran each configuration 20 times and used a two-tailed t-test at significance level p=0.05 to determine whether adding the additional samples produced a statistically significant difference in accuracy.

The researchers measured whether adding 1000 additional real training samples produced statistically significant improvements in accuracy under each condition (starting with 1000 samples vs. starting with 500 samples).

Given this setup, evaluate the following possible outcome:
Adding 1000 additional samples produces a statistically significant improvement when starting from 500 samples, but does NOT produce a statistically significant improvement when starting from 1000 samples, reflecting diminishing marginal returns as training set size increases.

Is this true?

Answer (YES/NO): YES